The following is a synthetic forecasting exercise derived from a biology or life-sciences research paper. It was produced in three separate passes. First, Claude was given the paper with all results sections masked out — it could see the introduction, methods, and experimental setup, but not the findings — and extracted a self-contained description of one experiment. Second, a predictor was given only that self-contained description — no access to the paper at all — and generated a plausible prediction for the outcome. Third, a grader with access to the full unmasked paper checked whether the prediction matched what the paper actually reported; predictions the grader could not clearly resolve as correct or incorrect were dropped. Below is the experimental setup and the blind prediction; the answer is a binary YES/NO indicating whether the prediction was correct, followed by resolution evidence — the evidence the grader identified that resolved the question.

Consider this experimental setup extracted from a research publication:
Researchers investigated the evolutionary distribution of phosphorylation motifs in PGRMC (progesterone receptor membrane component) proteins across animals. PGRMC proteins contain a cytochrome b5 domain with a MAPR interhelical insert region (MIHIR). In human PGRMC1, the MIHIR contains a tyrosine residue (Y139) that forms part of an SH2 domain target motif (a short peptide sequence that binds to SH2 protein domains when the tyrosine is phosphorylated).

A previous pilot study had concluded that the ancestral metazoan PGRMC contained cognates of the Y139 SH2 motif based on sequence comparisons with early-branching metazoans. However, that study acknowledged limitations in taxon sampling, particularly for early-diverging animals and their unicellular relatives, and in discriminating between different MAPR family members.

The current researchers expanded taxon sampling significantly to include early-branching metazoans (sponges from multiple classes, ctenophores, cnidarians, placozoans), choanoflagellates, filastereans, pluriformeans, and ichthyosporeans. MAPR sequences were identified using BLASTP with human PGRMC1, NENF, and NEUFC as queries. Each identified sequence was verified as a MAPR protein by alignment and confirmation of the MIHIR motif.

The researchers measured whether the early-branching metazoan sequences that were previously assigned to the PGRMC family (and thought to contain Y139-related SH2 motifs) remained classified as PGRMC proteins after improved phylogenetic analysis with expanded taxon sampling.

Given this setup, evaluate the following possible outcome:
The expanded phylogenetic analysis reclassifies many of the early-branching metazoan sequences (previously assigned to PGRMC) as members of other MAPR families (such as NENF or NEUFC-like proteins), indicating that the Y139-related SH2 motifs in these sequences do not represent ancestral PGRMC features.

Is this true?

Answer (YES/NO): YES